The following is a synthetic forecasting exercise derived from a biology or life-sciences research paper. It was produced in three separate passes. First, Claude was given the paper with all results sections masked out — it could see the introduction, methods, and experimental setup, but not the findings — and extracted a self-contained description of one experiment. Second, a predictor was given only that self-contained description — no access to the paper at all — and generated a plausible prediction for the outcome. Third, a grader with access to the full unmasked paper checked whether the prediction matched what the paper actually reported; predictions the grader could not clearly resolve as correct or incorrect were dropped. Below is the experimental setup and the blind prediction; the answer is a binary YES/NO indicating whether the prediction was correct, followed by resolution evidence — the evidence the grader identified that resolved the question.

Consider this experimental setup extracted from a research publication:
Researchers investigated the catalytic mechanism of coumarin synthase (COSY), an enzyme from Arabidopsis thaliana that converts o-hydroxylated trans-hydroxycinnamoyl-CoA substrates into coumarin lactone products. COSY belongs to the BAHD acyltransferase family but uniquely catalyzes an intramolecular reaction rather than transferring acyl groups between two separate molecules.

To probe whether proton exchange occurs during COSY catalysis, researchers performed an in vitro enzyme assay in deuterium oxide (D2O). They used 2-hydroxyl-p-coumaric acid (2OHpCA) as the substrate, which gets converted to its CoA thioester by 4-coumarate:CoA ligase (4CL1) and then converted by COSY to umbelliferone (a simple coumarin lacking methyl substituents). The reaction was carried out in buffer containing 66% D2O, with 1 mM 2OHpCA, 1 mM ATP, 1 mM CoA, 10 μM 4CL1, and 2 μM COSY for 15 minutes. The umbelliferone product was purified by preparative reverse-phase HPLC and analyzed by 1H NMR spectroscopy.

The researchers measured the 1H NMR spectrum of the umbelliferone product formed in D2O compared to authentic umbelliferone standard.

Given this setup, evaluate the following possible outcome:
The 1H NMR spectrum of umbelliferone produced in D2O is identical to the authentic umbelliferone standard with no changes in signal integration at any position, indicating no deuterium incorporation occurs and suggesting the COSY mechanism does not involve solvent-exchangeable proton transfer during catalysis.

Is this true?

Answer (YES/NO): NO